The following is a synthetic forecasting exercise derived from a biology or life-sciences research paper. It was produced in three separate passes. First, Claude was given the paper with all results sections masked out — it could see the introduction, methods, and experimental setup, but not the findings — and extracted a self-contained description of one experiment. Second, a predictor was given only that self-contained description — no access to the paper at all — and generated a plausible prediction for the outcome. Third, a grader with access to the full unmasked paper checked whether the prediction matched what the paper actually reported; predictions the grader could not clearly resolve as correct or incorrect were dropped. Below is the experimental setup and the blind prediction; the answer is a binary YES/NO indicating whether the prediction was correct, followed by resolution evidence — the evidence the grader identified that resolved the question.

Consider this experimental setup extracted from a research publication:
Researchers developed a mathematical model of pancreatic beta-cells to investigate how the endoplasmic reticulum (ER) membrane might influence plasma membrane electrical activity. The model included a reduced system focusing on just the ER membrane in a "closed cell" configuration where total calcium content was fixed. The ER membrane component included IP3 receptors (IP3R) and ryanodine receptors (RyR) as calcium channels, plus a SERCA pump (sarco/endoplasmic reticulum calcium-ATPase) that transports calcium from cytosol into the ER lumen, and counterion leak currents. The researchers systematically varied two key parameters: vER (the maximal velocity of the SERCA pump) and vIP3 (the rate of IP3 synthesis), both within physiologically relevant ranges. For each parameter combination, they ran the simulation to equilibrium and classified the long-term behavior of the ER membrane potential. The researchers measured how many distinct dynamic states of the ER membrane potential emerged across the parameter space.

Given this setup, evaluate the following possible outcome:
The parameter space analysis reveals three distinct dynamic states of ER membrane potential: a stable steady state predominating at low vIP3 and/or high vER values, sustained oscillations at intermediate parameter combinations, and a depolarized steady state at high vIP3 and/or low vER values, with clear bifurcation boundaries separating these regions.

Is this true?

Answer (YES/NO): YES